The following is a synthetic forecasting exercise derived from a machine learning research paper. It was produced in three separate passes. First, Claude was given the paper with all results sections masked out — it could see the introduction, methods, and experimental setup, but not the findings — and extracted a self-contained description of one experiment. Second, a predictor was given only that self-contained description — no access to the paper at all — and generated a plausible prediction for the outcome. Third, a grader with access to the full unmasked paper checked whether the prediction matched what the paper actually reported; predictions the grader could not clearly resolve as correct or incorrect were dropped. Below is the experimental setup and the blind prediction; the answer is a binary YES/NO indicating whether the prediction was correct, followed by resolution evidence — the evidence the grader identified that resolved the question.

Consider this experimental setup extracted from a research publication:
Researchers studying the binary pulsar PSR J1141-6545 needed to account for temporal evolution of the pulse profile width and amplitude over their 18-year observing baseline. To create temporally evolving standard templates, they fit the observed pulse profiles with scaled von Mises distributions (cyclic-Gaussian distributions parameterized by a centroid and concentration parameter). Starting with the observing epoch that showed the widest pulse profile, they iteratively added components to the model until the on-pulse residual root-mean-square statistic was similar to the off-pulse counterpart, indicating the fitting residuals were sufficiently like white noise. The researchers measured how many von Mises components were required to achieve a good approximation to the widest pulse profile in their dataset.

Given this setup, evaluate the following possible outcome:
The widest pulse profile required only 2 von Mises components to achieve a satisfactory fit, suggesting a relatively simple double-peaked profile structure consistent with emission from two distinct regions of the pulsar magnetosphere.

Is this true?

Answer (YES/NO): NO